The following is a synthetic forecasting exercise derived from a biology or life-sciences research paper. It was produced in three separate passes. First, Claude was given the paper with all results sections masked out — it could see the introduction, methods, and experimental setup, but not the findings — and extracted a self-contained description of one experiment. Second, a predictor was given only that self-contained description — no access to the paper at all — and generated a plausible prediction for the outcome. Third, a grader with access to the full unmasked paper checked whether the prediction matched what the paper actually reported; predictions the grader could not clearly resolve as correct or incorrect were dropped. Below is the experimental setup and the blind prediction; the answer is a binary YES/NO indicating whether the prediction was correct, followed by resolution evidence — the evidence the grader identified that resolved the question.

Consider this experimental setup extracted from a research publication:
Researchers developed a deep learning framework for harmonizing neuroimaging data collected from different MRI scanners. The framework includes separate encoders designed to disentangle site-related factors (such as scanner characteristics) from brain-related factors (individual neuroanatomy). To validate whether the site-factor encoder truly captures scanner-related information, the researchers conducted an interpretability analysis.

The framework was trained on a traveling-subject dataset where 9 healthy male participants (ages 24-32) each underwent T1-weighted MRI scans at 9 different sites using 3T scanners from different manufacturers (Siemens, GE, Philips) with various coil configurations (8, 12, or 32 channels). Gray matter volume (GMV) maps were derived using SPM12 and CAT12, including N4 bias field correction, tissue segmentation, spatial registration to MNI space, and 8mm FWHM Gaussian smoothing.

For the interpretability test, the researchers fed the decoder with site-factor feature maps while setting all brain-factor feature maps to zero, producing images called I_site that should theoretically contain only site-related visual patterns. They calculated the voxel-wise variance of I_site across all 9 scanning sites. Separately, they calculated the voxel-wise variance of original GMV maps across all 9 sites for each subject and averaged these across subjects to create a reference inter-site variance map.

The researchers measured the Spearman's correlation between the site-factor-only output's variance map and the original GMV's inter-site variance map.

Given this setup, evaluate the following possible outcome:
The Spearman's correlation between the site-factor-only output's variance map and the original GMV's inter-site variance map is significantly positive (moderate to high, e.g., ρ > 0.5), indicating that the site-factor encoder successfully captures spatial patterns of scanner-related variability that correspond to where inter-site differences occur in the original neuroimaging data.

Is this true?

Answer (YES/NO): NO